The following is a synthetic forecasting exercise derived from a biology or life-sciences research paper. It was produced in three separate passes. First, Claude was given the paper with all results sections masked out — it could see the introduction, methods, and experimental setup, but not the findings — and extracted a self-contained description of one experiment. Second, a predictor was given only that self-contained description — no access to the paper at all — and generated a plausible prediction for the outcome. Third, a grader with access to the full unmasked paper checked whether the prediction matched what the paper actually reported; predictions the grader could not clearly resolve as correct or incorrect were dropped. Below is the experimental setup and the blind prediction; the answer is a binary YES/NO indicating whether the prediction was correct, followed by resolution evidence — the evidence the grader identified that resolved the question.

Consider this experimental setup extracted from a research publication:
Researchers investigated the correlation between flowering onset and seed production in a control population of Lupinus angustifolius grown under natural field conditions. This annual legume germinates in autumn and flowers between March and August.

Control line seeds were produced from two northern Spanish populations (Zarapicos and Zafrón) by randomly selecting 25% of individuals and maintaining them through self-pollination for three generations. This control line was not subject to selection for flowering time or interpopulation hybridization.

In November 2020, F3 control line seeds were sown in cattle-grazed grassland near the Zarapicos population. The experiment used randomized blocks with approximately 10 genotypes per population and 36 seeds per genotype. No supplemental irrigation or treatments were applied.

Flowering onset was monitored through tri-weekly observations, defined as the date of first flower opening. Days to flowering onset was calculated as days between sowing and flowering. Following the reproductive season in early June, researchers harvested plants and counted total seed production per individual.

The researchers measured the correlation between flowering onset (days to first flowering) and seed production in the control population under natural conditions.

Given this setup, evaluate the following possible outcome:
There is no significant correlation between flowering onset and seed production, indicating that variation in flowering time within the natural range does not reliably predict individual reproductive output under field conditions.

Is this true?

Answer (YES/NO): NO